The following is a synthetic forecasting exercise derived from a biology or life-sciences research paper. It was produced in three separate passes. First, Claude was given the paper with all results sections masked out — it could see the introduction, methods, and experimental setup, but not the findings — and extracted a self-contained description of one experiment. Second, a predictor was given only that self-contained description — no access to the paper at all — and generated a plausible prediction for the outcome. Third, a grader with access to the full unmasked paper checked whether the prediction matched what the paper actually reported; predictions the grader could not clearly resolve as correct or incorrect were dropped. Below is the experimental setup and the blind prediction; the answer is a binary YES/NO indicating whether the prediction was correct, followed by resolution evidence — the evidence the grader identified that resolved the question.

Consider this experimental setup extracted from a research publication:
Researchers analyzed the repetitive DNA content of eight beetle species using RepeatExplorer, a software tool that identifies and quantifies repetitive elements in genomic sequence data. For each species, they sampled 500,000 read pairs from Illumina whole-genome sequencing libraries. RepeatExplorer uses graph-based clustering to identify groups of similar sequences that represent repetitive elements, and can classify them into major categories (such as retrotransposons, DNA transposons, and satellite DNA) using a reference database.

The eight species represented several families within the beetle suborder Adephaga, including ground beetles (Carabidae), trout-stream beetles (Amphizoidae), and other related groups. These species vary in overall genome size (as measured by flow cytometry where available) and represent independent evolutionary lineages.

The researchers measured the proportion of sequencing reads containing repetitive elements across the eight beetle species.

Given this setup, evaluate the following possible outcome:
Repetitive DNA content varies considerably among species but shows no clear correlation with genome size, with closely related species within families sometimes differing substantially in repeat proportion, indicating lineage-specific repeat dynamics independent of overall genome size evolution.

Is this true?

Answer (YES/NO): NO